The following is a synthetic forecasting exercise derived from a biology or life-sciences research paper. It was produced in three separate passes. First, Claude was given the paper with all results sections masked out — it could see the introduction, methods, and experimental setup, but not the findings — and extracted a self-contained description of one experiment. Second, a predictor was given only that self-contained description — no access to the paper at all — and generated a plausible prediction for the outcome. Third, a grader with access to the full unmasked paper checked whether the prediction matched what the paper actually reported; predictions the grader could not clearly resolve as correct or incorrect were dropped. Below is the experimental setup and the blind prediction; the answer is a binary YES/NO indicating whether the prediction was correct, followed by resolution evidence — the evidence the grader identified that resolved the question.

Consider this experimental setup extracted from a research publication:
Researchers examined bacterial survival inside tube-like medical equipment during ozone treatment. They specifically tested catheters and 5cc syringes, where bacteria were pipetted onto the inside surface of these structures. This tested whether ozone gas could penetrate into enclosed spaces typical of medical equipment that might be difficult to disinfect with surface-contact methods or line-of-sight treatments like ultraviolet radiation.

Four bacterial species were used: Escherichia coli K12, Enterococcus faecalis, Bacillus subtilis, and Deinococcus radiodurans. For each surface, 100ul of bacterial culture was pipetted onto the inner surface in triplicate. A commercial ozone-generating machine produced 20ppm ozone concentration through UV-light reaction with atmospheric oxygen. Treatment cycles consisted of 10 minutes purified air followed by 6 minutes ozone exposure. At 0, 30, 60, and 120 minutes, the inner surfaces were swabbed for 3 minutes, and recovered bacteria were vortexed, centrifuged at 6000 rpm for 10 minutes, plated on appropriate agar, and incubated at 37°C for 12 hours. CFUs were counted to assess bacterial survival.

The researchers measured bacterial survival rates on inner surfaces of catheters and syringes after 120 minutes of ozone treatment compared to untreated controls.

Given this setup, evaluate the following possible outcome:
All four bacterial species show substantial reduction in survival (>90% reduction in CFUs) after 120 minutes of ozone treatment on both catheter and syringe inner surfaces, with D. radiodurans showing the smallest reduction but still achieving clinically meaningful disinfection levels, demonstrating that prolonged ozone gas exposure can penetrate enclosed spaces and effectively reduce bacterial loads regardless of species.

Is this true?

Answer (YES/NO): NO